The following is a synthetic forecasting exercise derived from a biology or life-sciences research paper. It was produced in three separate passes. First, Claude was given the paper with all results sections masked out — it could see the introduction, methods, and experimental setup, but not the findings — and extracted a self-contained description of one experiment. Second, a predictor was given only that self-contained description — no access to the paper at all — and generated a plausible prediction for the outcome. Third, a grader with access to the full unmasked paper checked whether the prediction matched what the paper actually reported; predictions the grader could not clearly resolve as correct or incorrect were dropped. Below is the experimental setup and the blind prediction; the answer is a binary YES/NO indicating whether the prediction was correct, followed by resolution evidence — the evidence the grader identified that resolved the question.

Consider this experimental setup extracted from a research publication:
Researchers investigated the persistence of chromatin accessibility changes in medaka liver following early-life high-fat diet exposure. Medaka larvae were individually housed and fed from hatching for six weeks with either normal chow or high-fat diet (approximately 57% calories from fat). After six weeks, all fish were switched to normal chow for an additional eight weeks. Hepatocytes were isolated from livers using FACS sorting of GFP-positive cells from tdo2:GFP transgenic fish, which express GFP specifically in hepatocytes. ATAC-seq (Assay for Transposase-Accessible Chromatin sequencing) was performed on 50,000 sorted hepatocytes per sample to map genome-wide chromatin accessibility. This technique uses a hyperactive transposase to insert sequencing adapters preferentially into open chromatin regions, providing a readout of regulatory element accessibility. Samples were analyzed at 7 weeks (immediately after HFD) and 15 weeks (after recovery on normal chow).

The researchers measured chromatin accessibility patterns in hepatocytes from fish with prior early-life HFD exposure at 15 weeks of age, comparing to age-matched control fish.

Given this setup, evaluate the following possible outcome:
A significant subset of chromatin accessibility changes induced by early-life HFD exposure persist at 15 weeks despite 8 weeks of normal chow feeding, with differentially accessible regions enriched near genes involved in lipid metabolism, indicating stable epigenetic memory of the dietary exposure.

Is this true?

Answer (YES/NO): NO